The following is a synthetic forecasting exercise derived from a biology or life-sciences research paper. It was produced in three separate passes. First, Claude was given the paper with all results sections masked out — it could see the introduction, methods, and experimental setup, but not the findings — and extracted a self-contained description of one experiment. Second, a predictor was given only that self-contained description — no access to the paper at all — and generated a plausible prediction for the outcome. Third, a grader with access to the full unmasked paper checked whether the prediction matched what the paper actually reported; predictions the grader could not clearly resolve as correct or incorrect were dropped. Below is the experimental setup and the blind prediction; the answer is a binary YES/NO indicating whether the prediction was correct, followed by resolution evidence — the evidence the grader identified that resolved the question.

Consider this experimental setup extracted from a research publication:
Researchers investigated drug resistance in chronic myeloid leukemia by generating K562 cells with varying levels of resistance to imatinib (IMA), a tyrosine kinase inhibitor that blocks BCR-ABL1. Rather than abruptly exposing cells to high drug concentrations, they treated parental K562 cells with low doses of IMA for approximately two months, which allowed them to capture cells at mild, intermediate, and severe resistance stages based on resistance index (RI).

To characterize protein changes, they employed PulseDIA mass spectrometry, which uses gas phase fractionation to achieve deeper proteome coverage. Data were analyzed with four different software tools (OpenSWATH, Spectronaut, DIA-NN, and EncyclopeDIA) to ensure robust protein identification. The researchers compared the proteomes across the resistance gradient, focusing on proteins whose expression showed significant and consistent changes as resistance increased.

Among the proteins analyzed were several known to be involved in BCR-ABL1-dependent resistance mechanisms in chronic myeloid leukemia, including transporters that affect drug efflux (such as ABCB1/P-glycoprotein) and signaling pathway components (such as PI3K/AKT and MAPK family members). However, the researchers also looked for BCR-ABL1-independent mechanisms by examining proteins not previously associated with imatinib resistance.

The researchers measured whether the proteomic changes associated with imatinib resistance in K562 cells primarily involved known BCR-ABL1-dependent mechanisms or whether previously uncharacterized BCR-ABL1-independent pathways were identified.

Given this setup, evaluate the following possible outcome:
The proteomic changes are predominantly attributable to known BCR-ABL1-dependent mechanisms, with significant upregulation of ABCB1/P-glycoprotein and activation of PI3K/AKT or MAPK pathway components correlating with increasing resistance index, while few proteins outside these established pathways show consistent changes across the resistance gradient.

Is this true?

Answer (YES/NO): NO